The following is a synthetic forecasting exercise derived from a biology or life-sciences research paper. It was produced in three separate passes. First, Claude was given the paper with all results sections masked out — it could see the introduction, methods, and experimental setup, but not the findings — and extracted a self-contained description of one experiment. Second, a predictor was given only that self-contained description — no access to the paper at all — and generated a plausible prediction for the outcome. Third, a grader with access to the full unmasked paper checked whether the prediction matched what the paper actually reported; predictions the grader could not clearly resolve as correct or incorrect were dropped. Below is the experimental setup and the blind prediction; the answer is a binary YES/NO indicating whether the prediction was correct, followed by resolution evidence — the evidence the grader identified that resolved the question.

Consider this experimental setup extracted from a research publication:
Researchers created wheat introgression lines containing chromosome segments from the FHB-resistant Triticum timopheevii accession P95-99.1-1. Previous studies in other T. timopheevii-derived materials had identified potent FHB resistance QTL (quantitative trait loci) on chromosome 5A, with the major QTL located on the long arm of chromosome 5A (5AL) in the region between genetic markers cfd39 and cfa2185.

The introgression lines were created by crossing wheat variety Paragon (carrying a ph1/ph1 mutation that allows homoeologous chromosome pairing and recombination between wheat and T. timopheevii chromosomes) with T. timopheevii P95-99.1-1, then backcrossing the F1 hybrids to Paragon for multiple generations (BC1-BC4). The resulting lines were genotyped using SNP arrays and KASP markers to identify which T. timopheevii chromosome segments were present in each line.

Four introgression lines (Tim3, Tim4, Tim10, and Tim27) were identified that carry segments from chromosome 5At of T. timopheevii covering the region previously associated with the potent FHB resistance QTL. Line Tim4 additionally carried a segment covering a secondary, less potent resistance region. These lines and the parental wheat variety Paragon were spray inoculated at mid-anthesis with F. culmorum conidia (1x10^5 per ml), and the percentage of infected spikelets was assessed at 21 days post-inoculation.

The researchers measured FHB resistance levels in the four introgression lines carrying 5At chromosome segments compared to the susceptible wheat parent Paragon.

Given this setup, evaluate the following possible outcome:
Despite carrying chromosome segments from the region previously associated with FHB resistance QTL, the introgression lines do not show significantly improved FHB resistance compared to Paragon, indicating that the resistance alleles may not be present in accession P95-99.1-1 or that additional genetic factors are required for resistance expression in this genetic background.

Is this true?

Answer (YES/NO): YES